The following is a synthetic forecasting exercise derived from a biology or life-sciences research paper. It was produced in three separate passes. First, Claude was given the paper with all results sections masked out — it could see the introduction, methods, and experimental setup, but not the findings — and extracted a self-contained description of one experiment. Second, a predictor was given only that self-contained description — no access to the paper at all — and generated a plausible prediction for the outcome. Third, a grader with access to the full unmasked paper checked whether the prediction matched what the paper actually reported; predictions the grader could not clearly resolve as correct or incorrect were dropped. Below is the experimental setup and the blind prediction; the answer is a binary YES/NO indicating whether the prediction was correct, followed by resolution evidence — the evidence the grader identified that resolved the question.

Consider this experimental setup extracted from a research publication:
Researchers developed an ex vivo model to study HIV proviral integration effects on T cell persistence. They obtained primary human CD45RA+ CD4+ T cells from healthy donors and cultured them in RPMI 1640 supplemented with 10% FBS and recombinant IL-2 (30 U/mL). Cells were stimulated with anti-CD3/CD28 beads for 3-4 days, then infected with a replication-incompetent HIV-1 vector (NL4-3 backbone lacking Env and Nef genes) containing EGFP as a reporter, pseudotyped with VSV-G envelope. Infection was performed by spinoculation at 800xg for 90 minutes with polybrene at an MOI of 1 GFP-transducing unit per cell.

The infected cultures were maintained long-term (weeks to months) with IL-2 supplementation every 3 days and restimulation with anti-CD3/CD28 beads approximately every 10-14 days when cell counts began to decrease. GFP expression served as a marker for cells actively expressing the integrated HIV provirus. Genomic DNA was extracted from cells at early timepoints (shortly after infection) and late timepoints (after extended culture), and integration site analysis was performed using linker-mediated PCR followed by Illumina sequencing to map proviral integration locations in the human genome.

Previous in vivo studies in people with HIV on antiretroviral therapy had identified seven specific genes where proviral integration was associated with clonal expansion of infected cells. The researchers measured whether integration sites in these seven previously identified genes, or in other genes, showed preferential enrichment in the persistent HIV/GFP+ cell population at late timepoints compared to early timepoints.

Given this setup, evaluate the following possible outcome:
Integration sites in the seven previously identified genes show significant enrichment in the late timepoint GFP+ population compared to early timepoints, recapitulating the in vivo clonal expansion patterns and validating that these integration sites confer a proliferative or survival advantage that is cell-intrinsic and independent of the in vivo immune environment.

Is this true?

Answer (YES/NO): NO